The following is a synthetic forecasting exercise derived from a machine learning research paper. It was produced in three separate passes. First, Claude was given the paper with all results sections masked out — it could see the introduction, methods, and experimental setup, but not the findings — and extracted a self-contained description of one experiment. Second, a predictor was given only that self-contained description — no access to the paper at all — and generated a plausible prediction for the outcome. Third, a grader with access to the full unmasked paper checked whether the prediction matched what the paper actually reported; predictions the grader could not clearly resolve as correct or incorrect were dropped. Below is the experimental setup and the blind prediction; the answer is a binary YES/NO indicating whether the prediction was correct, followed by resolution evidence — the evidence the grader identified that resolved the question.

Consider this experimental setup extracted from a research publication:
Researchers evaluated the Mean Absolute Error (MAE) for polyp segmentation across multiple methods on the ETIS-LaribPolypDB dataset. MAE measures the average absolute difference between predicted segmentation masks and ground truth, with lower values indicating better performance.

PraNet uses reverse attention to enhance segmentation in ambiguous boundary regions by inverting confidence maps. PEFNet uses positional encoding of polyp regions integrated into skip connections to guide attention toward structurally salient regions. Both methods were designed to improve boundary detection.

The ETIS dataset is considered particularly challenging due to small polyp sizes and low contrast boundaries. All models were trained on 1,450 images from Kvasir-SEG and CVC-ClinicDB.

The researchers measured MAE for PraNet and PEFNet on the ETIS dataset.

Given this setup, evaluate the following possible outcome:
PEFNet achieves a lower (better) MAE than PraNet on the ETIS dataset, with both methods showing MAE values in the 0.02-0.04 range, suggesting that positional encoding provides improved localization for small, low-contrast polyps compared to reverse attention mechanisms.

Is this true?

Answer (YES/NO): NO